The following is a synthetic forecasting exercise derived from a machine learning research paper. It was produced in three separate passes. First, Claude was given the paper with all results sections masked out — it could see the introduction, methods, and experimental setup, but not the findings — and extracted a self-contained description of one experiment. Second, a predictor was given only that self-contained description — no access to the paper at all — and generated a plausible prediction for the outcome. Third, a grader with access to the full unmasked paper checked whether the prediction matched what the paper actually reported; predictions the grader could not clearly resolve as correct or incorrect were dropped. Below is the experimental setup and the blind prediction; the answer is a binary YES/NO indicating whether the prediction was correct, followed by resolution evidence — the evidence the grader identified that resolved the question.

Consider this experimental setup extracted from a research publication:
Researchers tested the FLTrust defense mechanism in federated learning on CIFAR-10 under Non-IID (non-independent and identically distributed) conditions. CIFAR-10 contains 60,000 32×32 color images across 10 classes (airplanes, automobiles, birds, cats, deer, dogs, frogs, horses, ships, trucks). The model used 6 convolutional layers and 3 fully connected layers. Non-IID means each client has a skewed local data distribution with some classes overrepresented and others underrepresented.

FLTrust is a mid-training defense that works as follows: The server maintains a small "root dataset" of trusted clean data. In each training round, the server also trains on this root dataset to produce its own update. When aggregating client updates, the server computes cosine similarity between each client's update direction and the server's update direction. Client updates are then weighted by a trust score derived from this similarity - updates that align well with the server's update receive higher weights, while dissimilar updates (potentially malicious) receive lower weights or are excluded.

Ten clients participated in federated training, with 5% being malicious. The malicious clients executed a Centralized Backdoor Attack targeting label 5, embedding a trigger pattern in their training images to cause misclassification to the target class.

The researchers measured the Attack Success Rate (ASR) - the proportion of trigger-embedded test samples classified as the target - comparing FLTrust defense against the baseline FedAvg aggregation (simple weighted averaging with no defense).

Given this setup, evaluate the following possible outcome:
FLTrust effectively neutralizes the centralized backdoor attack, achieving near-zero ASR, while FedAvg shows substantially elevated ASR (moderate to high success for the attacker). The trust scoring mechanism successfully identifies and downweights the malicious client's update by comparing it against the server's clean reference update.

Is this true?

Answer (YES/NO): NO